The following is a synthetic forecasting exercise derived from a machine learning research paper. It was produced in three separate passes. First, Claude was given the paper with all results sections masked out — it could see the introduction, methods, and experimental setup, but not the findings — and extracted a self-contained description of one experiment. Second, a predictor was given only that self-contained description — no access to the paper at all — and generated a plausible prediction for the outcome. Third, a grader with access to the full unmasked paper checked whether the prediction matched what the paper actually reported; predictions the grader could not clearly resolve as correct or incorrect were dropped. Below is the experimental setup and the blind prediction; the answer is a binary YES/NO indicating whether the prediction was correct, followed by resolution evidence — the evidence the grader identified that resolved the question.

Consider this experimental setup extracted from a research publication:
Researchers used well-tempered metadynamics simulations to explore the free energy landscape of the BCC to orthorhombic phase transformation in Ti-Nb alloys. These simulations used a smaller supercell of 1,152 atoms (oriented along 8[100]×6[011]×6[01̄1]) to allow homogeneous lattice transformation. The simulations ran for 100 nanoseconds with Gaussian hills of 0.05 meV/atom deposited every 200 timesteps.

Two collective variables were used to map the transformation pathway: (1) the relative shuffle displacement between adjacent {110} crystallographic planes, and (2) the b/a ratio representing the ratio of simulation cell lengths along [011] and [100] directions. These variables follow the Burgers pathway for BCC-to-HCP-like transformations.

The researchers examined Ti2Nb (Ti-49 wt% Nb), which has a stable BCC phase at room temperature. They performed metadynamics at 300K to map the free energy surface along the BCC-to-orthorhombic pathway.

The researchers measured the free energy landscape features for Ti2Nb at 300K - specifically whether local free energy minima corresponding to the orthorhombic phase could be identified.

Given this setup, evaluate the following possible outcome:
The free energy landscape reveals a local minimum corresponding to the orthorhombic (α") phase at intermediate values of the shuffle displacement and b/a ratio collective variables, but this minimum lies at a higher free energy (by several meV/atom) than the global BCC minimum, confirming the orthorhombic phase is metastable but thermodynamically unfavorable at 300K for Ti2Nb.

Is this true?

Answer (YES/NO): NO